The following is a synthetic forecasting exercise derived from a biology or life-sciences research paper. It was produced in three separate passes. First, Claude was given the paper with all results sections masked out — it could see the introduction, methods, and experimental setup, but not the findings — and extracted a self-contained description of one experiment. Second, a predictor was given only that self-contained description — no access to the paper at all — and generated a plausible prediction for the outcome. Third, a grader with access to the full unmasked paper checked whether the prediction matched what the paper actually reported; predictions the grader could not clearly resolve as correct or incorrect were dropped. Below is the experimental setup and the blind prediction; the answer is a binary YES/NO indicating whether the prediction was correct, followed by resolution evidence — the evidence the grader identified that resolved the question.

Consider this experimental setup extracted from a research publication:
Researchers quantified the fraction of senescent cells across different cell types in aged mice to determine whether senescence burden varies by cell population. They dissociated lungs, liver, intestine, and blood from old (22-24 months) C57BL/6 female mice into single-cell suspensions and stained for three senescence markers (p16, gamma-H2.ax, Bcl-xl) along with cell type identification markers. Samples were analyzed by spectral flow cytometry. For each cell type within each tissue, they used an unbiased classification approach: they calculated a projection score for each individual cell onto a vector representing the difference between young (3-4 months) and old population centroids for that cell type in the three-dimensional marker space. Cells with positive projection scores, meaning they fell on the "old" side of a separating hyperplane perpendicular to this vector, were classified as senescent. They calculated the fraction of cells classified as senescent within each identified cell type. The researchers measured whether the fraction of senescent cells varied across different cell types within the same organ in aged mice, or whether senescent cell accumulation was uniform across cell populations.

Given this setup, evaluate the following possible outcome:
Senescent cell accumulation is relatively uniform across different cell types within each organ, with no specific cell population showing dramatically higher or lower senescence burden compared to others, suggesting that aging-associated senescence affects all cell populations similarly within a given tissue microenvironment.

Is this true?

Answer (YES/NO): NO